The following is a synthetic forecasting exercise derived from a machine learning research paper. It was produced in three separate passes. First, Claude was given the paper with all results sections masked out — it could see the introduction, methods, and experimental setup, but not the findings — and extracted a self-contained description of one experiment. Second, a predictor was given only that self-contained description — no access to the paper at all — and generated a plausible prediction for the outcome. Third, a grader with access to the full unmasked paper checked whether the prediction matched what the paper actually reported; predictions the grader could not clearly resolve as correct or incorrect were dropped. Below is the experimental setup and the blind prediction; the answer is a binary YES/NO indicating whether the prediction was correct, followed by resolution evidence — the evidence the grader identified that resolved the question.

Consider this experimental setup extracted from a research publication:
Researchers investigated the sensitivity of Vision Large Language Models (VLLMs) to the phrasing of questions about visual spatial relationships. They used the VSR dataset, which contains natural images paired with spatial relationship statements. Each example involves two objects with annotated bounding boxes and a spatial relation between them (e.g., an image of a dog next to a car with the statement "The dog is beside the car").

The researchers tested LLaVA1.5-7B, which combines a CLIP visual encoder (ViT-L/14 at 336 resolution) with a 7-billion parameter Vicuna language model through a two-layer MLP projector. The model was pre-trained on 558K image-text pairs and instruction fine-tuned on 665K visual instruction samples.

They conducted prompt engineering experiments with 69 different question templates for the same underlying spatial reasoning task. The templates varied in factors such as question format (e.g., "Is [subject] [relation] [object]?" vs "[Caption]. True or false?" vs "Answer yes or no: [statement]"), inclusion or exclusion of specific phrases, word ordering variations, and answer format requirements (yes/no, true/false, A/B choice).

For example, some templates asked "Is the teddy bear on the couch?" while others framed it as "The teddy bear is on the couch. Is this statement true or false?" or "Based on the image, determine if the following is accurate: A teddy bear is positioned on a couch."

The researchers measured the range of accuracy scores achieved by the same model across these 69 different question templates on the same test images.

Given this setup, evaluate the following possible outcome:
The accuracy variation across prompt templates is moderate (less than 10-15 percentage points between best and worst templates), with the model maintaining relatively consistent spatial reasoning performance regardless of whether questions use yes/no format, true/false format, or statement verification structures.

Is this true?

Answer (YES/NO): NO